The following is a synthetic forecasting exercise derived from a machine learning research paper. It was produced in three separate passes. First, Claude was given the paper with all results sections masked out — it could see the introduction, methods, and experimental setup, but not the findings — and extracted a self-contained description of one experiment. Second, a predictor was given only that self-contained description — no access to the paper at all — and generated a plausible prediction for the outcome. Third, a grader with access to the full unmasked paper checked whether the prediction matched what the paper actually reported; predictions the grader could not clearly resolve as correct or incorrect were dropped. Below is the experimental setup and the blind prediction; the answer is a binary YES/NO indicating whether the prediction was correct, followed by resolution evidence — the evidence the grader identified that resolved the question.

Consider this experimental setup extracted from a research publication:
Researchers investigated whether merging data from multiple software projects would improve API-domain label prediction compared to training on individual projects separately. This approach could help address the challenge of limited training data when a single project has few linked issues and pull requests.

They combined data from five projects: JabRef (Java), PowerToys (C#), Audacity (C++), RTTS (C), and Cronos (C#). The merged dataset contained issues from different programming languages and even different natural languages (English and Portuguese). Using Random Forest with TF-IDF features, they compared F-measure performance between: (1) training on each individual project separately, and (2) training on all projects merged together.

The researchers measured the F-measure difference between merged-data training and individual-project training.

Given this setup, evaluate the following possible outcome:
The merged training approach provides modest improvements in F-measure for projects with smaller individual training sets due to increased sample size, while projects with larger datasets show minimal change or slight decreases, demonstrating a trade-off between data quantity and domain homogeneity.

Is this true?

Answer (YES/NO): NO